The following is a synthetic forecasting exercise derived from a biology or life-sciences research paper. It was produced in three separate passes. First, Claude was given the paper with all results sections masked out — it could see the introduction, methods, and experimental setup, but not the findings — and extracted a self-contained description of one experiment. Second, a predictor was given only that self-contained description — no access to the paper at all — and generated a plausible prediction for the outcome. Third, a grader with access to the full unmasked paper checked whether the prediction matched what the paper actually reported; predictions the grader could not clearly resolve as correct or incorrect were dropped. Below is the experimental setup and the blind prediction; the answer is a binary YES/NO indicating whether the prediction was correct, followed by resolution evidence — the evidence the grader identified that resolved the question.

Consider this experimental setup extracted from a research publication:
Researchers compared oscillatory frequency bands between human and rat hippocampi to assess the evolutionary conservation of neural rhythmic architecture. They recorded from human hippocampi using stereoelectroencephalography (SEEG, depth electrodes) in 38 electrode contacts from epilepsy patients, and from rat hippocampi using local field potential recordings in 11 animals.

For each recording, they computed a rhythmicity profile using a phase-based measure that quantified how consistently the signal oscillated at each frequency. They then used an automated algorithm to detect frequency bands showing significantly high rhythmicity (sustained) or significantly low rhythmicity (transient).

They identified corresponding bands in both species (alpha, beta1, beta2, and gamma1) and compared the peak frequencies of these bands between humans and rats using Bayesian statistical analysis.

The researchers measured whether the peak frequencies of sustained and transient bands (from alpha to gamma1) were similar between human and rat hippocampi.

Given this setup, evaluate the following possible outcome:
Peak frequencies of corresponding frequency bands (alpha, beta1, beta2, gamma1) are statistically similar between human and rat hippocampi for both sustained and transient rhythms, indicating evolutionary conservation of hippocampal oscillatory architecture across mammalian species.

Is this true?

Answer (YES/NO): YES